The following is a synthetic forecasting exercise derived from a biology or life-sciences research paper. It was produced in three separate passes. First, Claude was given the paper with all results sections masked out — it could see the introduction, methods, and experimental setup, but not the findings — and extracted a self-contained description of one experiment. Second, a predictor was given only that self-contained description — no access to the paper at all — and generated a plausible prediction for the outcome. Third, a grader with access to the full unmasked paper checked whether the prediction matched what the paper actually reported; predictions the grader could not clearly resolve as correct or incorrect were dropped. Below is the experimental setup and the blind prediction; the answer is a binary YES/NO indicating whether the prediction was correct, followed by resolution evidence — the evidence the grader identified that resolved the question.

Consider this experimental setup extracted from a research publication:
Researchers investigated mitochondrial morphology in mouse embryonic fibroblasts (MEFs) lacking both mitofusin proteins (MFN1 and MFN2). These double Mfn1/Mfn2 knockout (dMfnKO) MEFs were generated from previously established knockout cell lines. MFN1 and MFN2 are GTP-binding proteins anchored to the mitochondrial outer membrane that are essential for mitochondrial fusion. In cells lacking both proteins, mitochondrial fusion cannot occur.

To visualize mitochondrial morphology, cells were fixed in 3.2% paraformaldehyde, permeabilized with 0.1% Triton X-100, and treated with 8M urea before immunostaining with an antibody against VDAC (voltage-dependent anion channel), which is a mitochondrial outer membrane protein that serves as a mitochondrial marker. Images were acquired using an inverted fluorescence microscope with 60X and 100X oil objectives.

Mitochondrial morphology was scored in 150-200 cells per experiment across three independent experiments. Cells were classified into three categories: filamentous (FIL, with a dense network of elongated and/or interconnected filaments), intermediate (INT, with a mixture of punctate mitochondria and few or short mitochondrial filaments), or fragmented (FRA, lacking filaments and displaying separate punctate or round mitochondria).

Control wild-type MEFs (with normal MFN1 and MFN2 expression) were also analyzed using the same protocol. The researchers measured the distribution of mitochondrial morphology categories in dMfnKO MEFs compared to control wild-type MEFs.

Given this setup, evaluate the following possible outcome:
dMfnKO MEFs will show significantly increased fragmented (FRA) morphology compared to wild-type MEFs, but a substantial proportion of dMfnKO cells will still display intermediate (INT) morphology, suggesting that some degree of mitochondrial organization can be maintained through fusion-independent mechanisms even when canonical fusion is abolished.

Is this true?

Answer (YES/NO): NO